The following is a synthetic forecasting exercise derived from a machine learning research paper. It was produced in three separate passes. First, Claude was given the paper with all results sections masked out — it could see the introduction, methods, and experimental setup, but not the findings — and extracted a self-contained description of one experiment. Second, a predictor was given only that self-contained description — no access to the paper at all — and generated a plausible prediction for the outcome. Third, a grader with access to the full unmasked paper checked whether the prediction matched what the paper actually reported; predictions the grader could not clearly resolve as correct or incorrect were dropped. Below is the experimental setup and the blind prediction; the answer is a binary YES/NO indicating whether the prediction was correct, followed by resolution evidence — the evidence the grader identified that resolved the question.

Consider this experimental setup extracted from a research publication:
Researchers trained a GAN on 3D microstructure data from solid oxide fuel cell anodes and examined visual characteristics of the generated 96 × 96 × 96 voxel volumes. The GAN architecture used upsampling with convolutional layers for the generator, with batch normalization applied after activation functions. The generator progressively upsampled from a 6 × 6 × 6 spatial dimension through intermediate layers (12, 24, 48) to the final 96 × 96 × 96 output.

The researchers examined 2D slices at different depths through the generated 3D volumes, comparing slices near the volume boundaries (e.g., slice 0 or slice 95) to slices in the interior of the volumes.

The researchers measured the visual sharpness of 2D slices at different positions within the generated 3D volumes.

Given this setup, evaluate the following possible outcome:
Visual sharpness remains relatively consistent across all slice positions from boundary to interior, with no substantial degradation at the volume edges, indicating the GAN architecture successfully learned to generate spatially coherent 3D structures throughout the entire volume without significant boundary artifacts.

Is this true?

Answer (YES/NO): NO